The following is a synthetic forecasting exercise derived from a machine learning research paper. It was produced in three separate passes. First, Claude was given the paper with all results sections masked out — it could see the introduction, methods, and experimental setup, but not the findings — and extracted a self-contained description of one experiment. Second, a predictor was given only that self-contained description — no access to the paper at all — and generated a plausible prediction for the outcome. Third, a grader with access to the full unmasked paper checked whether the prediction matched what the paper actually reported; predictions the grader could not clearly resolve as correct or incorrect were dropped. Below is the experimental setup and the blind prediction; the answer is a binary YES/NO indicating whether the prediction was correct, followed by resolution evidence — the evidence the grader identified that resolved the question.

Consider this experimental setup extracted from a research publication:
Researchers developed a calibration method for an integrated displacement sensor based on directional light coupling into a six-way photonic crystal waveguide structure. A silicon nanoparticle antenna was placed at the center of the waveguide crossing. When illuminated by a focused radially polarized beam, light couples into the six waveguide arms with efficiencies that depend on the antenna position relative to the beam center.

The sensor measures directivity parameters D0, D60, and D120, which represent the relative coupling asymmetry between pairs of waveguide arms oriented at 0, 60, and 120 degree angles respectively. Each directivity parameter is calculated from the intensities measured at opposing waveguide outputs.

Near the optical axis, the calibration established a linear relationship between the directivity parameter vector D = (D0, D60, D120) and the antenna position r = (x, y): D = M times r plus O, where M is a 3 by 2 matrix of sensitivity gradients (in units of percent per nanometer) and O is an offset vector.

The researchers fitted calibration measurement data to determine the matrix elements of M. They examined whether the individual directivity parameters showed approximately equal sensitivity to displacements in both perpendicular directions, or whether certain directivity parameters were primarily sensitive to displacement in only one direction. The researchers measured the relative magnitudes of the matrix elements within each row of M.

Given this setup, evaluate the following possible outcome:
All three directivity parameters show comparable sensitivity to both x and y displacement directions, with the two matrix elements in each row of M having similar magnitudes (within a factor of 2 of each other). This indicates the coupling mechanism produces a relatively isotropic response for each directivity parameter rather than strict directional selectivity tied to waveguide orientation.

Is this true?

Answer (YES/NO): NO